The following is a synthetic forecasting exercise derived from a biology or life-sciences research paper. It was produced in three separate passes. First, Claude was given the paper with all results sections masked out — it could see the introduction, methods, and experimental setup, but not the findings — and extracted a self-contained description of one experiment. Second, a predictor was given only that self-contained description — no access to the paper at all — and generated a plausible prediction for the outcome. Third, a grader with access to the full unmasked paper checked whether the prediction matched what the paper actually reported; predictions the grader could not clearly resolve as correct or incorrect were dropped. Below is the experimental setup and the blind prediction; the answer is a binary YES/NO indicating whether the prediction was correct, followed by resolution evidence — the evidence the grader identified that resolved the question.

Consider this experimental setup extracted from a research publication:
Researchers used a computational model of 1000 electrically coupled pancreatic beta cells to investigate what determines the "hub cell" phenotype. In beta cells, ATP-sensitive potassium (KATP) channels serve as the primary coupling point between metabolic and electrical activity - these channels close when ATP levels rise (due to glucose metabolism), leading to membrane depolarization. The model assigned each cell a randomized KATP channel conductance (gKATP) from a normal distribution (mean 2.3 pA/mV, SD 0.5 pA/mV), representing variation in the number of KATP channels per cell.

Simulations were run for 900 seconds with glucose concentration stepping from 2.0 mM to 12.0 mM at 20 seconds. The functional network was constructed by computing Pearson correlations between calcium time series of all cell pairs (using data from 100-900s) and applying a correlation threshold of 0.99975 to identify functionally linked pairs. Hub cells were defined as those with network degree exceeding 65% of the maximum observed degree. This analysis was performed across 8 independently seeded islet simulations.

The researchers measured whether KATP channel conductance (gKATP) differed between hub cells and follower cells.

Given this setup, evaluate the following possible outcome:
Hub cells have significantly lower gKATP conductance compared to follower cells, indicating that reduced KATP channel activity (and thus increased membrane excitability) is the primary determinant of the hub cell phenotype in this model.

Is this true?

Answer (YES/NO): NO